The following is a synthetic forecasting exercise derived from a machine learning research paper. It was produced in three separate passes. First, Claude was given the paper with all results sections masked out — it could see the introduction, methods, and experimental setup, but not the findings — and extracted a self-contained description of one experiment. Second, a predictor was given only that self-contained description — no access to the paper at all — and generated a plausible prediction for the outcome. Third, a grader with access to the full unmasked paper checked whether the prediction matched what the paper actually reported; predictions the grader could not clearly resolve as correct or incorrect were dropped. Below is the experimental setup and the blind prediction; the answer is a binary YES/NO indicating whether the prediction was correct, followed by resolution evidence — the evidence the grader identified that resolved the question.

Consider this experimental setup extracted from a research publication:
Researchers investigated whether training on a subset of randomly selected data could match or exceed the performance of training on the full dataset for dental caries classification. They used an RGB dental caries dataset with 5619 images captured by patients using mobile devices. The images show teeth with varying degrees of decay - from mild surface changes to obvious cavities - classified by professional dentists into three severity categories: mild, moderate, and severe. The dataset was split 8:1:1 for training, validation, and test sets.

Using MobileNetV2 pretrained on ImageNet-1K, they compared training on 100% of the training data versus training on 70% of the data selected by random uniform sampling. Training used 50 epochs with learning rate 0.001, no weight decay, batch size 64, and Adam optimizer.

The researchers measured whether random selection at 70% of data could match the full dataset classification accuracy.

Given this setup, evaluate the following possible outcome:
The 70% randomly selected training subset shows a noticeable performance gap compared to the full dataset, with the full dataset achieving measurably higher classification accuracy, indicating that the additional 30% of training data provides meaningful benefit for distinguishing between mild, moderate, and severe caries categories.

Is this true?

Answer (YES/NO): NO